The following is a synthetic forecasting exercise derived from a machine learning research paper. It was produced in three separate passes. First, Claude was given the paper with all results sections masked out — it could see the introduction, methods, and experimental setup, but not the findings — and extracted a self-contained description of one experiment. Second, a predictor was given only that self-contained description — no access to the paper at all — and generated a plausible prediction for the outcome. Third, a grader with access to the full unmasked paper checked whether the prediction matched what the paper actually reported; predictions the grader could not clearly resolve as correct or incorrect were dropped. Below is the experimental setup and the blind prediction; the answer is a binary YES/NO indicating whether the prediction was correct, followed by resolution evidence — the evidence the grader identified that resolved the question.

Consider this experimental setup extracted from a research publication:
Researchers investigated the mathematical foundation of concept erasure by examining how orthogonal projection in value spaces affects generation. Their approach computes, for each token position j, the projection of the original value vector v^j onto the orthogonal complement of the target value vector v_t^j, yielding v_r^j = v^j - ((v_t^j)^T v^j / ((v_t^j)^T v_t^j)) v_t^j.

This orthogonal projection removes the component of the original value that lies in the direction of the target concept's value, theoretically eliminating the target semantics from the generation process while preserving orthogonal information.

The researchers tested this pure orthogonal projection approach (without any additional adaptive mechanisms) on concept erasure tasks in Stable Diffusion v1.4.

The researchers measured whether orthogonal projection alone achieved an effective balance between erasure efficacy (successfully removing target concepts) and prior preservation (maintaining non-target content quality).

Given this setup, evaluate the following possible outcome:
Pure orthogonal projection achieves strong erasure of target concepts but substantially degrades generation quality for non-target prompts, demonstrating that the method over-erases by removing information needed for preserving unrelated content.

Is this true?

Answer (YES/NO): NO